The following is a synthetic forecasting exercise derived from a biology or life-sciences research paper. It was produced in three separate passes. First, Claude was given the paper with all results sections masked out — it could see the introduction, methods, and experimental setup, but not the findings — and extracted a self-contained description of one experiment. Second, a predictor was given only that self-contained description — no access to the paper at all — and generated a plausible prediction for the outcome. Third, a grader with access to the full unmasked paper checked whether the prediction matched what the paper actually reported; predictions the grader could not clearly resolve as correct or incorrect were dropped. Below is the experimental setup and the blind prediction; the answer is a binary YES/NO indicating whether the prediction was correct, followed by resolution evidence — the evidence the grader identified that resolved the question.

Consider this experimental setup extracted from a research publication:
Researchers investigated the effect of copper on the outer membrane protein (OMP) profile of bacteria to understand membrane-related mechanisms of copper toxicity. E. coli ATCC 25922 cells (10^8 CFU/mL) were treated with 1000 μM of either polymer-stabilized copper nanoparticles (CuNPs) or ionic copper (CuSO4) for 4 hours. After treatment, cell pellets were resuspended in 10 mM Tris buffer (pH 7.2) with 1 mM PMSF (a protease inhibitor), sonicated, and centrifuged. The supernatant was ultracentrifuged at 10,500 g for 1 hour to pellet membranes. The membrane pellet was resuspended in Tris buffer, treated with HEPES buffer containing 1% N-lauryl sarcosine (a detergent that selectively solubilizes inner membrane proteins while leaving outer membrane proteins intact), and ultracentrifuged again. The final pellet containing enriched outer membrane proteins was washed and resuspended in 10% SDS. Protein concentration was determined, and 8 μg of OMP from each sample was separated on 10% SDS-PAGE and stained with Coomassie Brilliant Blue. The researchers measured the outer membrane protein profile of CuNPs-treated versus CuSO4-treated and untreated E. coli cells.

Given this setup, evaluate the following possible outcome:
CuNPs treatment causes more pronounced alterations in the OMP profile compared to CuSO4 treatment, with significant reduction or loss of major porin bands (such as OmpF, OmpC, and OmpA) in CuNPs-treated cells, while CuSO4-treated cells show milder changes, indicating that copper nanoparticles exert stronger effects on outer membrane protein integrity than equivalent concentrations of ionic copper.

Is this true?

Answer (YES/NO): YES